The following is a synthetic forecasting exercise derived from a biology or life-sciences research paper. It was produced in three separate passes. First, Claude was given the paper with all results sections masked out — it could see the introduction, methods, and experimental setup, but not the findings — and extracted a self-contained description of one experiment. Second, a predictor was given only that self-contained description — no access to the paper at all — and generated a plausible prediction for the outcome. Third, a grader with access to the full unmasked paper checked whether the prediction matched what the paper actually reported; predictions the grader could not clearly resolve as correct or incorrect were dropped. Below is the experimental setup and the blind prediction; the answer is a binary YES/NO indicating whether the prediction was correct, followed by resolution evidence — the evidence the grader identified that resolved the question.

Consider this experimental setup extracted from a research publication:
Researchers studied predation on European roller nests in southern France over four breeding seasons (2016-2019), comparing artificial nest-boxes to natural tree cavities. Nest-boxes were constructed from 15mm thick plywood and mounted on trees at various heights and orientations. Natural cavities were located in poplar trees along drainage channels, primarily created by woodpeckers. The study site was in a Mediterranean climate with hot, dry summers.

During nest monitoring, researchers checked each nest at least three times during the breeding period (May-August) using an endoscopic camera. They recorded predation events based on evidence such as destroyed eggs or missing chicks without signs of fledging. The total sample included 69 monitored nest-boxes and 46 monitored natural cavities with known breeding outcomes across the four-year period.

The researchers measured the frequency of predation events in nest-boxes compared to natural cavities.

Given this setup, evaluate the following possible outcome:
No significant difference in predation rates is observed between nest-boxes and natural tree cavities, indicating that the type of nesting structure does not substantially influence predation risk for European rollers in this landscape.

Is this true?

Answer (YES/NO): YES